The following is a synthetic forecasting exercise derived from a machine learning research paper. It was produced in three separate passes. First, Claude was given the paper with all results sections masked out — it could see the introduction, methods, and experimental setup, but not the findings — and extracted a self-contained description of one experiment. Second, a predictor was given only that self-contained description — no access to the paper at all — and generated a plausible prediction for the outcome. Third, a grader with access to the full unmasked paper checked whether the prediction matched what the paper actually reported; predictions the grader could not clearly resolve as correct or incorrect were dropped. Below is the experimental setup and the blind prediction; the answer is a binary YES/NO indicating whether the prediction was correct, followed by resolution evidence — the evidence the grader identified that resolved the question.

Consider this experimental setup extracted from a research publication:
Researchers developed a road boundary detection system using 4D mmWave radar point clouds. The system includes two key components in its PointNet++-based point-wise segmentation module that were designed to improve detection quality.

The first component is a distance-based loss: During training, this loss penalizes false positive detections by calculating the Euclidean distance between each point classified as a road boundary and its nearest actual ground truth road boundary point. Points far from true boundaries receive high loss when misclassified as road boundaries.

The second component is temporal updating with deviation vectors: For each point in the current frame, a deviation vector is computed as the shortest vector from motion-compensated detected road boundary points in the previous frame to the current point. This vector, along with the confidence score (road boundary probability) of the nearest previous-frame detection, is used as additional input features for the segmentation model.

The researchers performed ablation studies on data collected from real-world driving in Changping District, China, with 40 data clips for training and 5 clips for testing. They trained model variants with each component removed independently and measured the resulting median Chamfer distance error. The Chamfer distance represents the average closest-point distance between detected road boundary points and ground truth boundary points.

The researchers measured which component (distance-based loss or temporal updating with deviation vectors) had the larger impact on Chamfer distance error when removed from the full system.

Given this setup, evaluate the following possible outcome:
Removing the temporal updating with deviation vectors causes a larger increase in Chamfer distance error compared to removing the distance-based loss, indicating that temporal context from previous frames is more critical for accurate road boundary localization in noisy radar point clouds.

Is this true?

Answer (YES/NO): YES